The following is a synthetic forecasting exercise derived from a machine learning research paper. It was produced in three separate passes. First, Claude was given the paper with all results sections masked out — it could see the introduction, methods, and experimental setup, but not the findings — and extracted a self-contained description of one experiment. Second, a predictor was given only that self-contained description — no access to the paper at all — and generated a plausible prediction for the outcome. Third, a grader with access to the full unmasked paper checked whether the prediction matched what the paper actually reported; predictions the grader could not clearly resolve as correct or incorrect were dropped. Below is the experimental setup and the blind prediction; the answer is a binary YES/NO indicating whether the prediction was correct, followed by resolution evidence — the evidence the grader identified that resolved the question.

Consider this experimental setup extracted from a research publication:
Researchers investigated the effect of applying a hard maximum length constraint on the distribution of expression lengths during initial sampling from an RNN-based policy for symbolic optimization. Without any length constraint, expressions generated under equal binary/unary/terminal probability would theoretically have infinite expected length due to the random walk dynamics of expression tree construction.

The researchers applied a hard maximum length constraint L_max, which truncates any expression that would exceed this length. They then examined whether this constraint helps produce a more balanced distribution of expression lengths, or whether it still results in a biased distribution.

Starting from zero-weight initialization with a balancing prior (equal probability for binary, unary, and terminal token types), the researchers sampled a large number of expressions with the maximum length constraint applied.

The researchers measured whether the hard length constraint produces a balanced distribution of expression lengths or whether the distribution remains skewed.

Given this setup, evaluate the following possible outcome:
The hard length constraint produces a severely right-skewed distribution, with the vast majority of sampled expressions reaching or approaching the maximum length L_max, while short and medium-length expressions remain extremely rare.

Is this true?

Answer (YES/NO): YES